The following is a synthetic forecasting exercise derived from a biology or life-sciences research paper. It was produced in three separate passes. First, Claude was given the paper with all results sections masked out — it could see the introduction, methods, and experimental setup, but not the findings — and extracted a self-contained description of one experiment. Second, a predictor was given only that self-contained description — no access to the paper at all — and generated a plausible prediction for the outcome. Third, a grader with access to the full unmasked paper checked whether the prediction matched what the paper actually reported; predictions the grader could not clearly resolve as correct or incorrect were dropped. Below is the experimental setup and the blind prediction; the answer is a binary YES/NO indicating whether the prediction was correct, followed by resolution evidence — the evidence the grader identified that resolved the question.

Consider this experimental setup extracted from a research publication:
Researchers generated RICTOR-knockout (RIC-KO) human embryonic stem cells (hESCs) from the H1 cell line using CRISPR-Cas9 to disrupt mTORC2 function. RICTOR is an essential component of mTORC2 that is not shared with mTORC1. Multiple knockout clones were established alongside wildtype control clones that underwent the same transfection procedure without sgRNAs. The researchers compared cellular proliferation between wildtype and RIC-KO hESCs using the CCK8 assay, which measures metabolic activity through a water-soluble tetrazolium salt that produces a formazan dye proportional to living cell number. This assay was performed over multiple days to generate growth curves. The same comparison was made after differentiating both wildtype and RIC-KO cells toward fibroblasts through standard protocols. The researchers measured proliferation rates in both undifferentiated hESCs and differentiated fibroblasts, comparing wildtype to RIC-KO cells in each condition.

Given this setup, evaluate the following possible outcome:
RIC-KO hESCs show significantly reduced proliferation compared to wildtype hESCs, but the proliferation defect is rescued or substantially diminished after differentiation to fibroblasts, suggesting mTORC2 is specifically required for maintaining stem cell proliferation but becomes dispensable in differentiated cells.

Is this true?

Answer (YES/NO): NO